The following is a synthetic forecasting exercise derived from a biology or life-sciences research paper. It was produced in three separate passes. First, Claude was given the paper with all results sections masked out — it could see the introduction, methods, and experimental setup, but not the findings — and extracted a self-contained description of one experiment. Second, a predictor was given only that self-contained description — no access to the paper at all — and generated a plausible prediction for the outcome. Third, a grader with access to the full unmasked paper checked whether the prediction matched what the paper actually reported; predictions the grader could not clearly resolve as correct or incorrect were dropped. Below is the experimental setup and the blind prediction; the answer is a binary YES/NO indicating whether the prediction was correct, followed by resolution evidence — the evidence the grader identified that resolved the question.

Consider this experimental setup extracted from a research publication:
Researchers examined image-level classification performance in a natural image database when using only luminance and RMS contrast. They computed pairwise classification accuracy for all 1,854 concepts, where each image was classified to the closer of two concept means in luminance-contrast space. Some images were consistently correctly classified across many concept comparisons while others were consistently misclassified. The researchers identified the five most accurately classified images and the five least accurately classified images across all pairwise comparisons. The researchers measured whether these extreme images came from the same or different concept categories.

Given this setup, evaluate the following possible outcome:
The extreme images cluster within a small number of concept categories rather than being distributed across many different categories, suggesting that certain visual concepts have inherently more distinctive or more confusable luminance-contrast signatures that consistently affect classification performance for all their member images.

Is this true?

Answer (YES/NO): NO